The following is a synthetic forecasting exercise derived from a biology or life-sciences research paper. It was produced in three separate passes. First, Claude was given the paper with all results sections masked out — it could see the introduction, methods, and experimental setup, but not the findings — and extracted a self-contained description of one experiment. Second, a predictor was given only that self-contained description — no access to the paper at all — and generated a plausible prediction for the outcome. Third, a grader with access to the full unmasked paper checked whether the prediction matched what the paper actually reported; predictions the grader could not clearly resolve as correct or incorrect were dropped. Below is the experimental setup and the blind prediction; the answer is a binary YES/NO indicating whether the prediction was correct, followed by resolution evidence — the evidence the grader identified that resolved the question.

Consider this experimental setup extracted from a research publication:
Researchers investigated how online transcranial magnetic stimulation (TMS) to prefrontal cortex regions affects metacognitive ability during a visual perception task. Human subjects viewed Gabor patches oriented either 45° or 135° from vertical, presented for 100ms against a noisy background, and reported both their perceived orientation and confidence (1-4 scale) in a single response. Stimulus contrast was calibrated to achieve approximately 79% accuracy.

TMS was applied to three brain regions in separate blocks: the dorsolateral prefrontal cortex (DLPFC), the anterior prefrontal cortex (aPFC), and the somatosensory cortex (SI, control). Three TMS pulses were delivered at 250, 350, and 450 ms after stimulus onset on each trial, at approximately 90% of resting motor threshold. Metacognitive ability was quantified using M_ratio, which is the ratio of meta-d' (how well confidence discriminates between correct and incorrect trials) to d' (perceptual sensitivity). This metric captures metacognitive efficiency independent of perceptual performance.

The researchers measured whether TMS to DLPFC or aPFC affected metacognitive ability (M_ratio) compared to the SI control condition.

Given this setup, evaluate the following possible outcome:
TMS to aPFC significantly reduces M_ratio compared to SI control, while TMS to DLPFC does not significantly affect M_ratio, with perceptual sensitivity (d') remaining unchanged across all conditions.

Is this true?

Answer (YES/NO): NO